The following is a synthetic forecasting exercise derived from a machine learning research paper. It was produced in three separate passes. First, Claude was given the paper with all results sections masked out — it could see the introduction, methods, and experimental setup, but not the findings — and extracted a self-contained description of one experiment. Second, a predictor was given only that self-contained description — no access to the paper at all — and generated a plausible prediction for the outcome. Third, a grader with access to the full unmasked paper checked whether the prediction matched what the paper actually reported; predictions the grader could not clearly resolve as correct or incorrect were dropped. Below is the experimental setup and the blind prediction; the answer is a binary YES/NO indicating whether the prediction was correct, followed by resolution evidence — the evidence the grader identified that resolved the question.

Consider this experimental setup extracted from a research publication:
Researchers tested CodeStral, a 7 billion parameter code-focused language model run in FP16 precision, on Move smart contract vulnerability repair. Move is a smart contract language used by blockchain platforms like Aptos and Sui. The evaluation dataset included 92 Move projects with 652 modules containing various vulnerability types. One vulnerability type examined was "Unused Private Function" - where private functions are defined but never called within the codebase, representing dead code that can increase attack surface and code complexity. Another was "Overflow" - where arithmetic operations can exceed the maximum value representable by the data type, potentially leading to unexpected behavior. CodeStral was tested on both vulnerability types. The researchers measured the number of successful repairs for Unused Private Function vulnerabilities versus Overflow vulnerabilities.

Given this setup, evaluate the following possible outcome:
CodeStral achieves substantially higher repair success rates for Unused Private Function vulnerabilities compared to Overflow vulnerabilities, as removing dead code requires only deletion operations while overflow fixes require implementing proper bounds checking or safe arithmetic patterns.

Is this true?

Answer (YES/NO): NO